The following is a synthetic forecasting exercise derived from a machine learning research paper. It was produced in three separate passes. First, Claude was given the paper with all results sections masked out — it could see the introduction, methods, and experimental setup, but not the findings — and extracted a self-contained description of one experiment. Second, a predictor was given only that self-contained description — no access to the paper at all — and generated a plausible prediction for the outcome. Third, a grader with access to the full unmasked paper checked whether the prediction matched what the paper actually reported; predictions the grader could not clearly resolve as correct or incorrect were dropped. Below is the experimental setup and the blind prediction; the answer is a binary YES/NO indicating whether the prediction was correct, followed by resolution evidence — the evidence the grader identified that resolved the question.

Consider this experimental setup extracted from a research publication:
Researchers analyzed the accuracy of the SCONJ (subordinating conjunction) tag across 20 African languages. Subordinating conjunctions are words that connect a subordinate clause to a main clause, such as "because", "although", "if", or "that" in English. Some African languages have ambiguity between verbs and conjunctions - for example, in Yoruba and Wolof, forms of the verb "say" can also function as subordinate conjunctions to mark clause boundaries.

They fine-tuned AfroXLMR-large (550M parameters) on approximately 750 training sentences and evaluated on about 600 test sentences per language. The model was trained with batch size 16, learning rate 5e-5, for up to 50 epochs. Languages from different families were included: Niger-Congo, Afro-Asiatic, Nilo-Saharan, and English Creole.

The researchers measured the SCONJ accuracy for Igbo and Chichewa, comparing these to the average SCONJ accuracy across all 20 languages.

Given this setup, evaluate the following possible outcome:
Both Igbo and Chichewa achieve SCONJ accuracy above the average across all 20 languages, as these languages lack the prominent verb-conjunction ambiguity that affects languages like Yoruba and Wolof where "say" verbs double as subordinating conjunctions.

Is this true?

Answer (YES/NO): NO